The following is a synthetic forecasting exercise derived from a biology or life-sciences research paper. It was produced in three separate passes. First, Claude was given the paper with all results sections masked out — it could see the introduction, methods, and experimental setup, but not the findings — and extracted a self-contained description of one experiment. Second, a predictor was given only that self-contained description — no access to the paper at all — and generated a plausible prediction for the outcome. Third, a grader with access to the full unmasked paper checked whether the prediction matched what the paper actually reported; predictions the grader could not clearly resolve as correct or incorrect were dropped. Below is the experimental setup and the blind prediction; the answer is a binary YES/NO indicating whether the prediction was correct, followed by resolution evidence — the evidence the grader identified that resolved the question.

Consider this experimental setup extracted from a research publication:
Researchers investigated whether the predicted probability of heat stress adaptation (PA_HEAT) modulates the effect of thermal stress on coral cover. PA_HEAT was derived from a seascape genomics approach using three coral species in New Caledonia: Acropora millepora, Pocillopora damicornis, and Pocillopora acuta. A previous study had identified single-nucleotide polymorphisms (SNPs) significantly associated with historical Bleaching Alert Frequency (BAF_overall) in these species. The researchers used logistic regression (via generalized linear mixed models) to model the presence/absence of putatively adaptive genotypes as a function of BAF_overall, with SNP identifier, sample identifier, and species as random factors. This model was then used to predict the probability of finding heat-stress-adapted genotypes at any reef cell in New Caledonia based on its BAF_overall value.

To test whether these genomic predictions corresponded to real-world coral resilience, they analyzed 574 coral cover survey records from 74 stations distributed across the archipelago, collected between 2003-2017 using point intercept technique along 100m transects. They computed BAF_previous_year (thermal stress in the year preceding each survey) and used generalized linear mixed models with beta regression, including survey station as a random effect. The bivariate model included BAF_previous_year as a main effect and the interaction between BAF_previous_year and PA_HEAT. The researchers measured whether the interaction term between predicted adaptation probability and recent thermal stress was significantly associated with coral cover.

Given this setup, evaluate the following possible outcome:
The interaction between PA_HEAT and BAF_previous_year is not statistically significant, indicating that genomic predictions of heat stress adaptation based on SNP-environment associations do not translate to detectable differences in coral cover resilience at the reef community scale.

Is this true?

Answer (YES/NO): NO